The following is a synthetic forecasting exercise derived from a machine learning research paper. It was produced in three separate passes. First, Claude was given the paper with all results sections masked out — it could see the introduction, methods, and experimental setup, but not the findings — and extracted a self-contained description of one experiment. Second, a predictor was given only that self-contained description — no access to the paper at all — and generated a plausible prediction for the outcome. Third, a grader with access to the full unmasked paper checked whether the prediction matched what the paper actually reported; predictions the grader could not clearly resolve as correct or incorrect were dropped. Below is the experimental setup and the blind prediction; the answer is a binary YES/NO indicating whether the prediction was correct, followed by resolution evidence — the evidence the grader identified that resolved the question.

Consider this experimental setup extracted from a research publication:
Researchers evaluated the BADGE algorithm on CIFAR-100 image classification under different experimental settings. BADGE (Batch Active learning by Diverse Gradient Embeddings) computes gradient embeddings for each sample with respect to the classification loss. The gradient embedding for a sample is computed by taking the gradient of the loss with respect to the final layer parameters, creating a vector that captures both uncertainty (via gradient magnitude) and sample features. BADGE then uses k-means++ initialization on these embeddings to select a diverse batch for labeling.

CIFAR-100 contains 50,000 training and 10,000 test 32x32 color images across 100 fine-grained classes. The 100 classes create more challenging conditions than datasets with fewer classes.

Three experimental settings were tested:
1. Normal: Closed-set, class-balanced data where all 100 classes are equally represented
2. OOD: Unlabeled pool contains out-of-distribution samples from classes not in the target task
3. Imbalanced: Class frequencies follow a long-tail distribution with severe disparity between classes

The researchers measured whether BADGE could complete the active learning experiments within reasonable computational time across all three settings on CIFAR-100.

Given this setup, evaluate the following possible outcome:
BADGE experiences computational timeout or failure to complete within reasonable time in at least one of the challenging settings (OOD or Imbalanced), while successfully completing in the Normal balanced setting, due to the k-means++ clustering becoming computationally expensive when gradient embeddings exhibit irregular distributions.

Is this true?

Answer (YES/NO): YES